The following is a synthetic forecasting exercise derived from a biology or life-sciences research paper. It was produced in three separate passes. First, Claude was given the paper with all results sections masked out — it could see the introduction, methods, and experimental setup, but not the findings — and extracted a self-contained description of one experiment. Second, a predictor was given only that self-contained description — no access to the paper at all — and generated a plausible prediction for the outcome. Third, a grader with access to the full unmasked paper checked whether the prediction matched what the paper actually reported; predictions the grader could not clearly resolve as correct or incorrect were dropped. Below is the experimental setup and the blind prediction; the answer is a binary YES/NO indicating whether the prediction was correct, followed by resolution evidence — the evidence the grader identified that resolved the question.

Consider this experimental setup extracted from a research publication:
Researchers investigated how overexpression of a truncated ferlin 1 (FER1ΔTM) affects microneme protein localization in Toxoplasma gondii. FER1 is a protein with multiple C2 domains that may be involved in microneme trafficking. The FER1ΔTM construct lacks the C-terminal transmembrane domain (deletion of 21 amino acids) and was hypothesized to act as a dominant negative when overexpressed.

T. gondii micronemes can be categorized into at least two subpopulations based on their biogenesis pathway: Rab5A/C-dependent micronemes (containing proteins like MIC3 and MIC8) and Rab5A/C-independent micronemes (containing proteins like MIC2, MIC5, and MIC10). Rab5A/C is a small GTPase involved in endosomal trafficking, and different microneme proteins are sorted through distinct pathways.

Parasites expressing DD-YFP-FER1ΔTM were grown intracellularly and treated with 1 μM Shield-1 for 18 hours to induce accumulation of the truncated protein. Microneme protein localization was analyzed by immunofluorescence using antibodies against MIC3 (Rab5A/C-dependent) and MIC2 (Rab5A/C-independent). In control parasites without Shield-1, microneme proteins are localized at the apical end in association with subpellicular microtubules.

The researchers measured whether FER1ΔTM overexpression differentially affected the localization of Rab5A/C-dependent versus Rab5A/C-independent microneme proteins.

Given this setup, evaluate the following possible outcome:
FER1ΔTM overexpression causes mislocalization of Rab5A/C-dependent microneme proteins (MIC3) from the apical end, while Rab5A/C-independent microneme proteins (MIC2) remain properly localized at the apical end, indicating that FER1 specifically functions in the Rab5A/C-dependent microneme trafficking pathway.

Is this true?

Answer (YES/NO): NO